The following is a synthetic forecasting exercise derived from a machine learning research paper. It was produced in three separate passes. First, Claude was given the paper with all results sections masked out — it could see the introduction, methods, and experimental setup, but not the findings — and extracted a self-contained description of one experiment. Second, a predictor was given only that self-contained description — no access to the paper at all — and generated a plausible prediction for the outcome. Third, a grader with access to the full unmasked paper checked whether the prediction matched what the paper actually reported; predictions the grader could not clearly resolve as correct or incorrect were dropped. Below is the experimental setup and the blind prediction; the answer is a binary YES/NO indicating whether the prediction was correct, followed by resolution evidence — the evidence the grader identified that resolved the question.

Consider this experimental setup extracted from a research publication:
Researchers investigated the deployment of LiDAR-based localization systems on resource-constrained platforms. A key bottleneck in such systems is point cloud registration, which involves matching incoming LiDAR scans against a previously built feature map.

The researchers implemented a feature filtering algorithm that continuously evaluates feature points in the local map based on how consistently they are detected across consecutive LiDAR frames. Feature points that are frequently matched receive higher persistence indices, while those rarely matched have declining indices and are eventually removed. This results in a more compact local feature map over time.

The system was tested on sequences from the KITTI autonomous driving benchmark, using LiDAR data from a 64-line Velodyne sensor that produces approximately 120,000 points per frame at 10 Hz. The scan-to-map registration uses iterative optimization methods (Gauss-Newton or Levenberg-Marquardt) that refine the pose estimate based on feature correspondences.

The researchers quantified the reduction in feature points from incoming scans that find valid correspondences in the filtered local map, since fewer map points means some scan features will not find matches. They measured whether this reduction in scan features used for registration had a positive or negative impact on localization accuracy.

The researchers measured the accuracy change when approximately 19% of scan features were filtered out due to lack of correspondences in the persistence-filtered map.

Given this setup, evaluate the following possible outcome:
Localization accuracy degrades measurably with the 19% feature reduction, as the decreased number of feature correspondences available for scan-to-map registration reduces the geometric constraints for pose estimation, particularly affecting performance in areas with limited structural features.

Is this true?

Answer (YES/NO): NO